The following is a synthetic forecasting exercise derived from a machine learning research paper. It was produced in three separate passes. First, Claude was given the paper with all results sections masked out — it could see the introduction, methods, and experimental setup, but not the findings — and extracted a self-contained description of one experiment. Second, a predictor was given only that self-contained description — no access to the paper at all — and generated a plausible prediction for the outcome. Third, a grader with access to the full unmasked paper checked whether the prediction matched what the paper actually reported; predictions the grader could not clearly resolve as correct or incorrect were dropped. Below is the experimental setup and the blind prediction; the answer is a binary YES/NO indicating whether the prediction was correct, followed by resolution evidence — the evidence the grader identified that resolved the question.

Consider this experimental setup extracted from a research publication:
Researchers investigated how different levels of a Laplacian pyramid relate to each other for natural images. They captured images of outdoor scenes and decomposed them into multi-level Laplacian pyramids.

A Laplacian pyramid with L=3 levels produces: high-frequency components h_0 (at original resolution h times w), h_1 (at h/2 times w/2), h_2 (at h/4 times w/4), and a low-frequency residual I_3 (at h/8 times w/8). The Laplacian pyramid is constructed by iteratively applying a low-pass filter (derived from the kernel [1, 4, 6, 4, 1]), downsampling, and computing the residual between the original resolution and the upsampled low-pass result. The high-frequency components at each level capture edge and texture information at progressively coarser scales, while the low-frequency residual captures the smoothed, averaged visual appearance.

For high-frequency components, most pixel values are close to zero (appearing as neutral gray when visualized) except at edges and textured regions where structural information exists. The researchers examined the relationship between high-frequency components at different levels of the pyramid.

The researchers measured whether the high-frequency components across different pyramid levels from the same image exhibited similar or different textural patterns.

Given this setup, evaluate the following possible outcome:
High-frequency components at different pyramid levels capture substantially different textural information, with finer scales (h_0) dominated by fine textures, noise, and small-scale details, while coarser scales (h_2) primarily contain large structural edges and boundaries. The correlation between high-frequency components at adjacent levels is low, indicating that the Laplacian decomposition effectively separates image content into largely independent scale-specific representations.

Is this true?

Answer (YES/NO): NO